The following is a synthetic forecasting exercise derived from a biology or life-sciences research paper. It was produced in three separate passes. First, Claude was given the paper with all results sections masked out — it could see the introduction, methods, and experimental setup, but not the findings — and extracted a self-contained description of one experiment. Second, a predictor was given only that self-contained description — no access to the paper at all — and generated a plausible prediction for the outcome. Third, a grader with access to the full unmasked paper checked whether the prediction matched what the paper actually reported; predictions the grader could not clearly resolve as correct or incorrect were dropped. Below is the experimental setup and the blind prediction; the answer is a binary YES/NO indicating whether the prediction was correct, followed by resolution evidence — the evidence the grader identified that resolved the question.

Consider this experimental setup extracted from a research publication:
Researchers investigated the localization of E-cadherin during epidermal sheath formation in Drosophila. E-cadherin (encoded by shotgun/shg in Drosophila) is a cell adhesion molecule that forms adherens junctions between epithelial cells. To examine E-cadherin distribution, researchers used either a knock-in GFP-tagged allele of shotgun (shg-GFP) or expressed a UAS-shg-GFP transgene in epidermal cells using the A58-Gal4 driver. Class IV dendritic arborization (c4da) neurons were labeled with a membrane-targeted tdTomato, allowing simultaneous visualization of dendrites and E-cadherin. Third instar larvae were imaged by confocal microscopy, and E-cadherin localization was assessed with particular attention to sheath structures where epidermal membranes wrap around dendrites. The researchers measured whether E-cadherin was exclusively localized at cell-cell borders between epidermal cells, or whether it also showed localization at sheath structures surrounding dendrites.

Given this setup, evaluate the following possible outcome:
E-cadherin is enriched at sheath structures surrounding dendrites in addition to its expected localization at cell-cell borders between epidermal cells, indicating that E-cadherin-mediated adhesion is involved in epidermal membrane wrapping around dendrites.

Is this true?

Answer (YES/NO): YES